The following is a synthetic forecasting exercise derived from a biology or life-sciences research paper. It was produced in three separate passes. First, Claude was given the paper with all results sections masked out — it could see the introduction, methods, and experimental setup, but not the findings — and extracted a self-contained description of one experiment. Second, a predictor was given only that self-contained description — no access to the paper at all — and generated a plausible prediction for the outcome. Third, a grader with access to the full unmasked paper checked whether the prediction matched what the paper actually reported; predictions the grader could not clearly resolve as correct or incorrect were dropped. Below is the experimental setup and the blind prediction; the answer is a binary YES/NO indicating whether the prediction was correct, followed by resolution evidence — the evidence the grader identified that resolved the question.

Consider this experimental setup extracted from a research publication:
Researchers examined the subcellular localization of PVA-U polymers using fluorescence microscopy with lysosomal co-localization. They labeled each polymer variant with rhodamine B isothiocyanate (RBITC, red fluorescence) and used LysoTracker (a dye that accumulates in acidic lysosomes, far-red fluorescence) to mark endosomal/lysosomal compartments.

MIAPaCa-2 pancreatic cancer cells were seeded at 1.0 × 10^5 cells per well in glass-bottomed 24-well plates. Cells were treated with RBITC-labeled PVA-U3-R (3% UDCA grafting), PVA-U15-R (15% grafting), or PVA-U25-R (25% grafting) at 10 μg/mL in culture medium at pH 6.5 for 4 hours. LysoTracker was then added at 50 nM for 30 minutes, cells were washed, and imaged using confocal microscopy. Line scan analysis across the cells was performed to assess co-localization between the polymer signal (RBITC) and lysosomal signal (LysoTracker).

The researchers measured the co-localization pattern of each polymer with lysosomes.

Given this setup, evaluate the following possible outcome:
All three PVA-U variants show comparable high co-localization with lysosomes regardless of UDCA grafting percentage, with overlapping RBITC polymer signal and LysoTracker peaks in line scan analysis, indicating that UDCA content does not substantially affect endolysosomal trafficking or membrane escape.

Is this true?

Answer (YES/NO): NO